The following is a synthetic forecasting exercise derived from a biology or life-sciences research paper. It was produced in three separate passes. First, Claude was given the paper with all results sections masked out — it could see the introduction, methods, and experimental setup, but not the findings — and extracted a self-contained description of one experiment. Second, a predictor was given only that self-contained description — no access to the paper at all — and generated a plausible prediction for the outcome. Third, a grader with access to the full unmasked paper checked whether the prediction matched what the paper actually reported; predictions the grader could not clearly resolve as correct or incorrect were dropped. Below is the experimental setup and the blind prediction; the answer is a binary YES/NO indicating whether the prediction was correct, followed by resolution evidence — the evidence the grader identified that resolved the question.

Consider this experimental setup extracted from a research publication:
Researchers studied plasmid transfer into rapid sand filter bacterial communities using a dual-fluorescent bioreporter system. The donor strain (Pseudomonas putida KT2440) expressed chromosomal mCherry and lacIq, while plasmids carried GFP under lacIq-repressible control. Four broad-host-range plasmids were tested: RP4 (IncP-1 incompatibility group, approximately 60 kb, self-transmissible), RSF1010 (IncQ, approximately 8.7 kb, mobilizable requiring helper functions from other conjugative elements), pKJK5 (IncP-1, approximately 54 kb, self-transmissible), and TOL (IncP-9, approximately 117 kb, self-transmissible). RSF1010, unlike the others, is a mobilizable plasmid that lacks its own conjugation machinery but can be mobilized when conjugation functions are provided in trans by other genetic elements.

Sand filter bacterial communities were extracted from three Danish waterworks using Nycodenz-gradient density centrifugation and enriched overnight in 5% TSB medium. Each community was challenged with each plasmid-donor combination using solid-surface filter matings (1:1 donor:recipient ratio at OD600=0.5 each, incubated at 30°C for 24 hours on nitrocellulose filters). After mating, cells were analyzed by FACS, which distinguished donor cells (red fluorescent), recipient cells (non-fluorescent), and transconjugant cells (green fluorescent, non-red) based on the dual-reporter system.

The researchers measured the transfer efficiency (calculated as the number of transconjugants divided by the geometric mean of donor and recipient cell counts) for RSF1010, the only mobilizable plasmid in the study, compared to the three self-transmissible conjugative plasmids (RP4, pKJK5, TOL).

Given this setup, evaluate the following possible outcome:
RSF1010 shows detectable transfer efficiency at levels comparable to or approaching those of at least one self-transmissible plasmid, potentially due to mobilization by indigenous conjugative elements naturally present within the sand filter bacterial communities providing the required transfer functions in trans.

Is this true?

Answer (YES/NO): YES